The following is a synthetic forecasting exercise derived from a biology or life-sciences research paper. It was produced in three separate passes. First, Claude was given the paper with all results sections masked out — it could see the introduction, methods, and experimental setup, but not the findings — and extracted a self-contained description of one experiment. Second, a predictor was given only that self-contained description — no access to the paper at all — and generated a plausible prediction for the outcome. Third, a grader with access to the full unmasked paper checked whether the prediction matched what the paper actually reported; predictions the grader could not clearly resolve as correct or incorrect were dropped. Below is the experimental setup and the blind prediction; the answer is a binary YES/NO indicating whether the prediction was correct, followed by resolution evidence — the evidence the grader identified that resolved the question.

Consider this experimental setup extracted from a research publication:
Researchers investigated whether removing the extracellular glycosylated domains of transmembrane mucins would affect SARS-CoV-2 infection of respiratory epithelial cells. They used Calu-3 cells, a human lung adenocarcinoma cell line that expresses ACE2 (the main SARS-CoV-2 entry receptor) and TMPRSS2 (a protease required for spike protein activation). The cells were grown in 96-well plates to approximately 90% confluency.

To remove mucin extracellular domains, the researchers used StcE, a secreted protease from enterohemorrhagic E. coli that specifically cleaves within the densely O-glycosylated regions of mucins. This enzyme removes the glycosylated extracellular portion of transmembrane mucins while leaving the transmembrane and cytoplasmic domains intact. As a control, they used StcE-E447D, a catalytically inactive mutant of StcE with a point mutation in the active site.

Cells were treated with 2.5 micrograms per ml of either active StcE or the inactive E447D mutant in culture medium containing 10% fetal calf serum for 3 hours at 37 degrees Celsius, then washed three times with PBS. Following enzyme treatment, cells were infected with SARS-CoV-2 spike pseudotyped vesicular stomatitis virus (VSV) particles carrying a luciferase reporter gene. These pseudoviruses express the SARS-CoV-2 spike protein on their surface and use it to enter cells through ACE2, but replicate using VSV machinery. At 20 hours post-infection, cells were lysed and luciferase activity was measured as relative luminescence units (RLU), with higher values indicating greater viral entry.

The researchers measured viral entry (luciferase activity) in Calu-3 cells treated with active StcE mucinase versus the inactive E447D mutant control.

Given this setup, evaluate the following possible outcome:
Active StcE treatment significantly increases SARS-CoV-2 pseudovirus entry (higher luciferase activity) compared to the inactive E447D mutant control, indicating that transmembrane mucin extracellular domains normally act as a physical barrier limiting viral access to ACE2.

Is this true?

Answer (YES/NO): YES